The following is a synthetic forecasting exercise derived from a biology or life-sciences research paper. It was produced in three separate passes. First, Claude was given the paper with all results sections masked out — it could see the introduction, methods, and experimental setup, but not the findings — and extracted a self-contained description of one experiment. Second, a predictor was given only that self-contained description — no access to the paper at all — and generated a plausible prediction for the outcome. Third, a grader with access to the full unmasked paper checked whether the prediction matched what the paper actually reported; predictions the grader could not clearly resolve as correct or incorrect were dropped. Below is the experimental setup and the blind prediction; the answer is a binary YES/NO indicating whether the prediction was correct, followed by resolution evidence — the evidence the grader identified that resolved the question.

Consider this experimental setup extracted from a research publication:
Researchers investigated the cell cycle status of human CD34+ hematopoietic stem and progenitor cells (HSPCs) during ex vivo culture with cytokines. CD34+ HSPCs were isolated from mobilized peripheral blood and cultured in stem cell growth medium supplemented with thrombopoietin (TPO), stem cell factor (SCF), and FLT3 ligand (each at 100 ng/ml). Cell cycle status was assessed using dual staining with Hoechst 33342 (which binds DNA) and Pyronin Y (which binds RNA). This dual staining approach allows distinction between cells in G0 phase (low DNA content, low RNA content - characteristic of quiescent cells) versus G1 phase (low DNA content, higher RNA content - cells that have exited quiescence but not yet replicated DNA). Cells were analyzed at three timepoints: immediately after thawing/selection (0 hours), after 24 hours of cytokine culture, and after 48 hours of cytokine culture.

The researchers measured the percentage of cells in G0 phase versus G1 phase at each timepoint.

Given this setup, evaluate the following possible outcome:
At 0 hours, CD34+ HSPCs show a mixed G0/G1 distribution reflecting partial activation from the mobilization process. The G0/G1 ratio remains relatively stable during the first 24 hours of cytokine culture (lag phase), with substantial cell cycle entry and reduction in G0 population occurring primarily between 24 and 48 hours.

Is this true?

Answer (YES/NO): NO